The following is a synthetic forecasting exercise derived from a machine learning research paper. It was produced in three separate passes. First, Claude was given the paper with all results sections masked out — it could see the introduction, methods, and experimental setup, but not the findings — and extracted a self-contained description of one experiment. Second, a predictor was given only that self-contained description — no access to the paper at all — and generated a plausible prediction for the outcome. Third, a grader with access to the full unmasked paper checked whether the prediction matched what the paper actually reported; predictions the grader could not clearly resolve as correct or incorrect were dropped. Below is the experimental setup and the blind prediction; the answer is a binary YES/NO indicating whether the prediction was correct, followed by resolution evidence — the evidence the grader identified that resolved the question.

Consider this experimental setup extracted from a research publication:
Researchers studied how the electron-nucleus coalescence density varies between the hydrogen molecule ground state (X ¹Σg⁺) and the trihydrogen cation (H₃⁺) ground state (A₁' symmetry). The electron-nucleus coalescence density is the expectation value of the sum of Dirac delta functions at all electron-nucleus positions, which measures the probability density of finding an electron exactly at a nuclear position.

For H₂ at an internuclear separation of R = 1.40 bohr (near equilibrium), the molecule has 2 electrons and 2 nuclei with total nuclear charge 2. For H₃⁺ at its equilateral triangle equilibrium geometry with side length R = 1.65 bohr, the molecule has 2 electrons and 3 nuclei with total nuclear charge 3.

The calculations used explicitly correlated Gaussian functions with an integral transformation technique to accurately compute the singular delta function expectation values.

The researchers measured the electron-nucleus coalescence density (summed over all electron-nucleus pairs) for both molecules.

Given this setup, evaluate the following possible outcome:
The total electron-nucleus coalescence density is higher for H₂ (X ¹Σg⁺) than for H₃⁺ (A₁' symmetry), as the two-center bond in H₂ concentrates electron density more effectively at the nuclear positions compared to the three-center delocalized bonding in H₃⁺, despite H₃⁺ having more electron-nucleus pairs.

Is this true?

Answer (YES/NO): YES